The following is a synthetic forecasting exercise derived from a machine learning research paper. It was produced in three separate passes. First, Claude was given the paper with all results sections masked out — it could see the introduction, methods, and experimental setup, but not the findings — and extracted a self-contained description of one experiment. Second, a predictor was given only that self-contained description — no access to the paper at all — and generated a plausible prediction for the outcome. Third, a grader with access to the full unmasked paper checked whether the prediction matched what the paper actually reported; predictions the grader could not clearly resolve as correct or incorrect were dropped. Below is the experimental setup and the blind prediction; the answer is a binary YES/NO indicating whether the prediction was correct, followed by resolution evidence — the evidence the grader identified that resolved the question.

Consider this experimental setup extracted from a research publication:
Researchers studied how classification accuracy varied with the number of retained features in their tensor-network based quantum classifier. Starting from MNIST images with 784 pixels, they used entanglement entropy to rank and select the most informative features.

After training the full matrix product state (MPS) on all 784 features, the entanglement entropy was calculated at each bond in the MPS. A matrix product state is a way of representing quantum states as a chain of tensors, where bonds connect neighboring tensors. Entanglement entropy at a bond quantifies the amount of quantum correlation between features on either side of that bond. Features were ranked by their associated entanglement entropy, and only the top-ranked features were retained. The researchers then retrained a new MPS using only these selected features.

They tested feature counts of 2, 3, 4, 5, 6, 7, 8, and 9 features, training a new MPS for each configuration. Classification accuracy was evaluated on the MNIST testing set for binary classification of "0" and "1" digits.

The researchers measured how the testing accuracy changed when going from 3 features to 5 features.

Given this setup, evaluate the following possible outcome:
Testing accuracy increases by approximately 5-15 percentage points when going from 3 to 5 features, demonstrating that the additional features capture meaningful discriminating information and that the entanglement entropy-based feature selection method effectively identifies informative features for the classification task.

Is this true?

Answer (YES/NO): NO